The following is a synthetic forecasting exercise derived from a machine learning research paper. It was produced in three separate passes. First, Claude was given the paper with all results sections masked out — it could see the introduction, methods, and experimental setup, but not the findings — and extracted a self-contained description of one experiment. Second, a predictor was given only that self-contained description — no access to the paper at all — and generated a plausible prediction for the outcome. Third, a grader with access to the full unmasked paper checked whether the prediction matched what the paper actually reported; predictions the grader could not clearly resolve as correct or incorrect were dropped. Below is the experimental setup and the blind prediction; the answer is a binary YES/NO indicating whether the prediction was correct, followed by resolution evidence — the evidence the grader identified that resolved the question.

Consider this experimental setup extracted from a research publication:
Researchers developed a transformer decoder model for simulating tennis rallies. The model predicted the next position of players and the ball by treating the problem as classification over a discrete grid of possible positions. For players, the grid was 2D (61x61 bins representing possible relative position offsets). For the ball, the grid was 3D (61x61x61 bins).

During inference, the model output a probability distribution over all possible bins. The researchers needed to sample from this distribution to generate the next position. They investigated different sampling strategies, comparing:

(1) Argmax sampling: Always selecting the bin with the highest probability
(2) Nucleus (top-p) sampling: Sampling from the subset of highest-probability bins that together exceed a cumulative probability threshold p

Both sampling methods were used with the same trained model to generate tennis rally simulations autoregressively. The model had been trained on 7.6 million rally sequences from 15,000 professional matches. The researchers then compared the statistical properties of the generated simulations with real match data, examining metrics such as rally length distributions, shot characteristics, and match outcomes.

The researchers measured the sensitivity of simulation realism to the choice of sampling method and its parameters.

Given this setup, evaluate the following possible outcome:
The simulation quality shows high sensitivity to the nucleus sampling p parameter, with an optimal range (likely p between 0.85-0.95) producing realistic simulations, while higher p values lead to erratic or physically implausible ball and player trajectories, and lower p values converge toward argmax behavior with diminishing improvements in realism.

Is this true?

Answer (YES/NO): NO